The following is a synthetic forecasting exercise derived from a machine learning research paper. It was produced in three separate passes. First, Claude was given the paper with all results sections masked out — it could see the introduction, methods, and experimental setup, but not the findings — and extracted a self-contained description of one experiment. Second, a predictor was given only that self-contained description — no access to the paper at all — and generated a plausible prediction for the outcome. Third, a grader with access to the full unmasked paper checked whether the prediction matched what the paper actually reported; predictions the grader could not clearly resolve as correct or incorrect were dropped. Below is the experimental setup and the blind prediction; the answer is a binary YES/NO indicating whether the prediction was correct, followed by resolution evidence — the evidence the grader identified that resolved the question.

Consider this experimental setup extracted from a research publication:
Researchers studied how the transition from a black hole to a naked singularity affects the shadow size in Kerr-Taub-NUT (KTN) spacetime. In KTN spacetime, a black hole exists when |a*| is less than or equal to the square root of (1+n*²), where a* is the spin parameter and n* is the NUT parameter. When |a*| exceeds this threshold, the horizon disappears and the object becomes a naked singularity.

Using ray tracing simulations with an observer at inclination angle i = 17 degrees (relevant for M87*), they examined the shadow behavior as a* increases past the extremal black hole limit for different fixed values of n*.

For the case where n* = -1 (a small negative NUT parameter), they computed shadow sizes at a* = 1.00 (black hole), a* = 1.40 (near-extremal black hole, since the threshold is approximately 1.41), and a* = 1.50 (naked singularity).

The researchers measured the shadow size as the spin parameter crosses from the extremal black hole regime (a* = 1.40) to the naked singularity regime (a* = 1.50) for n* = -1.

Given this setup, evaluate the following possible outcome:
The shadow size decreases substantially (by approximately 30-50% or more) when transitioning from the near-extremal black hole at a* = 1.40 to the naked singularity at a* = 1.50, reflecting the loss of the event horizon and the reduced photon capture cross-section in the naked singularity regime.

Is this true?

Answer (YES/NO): YES